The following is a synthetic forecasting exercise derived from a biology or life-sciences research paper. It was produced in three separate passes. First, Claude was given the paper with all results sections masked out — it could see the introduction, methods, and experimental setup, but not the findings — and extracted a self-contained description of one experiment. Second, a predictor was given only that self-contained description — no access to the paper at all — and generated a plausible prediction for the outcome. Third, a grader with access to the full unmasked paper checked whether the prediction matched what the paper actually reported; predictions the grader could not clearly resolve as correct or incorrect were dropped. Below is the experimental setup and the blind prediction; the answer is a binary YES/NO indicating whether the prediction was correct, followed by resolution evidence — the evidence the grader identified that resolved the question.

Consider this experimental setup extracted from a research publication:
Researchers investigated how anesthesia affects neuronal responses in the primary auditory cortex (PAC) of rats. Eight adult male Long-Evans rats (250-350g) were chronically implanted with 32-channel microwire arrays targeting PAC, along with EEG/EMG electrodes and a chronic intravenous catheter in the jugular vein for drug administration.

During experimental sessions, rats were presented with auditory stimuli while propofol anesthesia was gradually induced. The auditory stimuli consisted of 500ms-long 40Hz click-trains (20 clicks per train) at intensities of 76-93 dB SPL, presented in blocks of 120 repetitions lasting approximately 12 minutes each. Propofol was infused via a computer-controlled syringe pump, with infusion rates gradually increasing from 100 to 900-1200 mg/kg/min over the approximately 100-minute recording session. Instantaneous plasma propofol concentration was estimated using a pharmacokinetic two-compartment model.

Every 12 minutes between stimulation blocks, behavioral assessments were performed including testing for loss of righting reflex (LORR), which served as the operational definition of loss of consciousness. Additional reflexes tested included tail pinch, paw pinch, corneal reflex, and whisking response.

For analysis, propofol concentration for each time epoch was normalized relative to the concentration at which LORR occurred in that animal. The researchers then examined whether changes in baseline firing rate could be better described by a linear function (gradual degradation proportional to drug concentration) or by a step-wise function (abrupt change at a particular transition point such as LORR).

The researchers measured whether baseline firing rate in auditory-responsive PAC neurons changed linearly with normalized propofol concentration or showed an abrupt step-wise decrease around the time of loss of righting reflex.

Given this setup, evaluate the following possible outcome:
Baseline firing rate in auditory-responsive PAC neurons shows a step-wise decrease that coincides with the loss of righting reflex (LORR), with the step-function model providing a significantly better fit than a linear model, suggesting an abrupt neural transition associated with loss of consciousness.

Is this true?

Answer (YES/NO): NO